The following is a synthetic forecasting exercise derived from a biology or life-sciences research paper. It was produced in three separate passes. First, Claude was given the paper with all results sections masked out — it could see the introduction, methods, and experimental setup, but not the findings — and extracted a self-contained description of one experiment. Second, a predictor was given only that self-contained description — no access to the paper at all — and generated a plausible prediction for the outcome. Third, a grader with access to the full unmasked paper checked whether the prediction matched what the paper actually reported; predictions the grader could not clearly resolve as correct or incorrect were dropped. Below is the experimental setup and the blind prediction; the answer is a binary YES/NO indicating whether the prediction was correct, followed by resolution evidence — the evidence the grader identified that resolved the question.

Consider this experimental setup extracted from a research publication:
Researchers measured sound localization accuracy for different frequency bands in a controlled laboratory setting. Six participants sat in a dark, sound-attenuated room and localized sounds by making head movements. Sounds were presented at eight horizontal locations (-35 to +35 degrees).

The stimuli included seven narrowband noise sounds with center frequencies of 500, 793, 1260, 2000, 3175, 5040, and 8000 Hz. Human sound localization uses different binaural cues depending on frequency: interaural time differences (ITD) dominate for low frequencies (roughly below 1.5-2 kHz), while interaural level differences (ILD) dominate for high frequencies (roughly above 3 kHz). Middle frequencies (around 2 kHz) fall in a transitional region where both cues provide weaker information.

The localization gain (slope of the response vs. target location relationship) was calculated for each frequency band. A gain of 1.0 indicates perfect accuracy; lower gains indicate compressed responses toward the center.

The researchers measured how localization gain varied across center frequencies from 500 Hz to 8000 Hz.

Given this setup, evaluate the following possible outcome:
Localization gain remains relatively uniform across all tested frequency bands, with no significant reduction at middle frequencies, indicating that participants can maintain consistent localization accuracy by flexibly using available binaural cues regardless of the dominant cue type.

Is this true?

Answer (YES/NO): NO